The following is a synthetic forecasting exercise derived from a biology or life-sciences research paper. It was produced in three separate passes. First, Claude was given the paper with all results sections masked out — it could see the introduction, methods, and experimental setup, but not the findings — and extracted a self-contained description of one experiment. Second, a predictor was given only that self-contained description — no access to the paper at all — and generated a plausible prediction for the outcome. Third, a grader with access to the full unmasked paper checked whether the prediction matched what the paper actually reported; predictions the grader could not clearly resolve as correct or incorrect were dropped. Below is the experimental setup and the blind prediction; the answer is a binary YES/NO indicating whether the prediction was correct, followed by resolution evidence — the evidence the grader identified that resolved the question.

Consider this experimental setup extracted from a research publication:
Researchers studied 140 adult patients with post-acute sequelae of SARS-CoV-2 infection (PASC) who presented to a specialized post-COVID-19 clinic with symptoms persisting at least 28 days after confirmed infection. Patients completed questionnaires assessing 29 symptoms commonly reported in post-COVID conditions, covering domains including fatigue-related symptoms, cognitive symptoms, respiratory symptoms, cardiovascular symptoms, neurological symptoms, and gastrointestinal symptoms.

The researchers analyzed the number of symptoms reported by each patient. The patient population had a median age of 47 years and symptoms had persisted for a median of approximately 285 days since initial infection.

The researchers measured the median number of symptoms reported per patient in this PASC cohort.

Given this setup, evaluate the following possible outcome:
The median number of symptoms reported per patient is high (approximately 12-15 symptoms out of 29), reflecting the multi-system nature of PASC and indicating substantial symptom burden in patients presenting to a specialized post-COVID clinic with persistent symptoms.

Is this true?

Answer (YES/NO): YES